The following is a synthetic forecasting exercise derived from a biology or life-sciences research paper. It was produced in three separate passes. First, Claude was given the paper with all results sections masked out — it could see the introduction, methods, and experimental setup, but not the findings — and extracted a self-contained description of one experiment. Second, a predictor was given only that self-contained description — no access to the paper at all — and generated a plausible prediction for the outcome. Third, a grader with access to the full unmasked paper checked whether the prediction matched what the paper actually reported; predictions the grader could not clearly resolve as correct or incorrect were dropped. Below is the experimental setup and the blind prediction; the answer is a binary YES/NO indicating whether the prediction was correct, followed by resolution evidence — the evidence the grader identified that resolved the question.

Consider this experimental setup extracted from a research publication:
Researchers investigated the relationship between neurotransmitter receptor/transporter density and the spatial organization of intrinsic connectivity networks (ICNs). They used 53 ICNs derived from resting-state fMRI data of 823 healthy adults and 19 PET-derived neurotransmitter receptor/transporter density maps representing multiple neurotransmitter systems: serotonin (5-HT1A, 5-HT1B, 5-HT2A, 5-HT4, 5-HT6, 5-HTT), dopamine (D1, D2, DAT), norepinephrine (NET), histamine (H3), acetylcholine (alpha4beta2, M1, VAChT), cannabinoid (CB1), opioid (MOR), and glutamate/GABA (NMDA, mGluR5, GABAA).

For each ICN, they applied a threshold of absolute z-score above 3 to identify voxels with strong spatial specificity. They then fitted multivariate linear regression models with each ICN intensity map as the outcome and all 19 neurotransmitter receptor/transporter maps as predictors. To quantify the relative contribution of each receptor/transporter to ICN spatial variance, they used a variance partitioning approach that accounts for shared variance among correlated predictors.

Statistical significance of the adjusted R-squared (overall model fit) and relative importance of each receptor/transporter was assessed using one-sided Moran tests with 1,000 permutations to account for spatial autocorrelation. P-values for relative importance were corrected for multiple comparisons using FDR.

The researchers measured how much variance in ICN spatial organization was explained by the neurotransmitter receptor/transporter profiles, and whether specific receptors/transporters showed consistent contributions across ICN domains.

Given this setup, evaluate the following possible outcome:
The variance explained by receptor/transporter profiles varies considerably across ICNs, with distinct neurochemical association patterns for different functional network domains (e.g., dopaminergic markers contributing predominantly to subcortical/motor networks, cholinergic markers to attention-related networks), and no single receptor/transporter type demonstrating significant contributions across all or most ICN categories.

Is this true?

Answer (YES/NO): YES